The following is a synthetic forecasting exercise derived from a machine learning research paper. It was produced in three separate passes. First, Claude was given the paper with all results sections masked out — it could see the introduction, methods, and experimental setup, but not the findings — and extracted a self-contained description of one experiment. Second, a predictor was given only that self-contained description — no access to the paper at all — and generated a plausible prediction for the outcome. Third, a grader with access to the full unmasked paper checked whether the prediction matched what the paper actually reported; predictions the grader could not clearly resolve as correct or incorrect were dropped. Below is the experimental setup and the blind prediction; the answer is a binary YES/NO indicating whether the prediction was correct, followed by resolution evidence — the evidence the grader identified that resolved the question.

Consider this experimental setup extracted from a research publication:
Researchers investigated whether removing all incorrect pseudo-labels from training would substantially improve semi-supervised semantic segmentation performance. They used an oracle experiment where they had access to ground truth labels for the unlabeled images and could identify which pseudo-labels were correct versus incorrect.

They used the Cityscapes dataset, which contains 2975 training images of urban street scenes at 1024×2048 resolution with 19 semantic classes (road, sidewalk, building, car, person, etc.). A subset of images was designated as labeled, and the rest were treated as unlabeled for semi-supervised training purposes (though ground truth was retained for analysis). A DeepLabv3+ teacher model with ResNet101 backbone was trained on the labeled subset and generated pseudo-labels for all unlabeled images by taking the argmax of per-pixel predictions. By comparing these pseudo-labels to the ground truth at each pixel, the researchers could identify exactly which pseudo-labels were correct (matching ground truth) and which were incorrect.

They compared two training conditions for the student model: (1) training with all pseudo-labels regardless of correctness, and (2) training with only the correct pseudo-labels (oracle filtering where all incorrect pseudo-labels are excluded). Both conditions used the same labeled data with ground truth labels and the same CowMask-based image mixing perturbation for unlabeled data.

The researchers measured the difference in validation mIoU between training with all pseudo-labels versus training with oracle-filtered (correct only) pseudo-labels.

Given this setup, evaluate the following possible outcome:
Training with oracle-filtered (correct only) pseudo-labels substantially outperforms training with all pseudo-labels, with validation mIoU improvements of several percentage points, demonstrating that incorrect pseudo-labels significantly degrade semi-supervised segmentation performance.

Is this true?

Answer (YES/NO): YES